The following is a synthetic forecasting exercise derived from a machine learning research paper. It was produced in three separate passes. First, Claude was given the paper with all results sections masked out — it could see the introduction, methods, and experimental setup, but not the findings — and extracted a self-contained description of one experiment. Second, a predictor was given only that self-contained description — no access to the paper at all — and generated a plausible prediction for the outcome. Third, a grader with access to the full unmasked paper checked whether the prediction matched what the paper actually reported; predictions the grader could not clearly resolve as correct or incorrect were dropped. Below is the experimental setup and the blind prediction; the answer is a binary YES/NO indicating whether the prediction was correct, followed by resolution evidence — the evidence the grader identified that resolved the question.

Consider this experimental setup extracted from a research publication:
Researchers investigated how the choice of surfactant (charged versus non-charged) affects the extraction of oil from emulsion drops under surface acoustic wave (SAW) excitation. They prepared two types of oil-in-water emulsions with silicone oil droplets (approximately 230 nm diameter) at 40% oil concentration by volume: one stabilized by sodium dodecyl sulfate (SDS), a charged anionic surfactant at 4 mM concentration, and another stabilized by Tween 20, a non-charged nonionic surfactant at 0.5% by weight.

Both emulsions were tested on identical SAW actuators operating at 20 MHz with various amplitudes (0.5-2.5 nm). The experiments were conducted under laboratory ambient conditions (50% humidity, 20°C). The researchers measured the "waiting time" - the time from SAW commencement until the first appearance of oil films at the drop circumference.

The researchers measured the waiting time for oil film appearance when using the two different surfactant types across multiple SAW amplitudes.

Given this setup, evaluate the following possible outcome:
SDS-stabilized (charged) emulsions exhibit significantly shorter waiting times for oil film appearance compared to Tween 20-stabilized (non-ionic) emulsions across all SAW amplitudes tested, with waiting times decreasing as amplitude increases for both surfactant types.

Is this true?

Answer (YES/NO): NO